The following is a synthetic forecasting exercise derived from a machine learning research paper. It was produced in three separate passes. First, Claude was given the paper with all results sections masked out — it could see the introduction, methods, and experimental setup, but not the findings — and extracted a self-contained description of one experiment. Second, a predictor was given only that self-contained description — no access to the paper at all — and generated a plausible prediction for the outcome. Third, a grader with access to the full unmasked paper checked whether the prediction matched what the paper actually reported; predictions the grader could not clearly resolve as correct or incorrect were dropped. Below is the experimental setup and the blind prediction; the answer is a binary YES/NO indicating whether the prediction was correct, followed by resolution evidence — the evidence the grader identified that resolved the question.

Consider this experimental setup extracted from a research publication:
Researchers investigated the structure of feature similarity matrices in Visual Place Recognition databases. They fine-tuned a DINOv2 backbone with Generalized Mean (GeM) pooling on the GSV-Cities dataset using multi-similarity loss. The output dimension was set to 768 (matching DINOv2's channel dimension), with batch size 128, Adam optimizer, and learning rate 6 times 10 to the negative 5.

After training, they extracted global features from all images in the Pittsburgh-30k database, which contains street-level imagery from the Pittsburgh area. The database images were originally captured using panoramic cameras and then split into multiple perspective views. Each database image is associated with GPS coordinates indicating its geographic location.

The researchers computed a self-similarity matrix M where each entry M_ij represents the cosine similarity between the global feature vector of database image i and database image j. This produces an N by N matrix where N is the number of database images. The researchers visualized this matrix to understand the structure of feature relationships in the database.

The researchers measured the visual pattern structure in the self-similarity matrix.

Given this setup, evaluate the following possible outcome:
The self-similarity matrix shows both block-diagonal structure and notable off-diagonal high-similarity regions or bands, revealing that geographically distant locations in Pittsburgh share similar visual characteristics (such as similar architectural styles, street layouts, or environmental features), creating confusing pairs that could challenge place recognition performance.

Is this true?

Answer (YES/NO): NO